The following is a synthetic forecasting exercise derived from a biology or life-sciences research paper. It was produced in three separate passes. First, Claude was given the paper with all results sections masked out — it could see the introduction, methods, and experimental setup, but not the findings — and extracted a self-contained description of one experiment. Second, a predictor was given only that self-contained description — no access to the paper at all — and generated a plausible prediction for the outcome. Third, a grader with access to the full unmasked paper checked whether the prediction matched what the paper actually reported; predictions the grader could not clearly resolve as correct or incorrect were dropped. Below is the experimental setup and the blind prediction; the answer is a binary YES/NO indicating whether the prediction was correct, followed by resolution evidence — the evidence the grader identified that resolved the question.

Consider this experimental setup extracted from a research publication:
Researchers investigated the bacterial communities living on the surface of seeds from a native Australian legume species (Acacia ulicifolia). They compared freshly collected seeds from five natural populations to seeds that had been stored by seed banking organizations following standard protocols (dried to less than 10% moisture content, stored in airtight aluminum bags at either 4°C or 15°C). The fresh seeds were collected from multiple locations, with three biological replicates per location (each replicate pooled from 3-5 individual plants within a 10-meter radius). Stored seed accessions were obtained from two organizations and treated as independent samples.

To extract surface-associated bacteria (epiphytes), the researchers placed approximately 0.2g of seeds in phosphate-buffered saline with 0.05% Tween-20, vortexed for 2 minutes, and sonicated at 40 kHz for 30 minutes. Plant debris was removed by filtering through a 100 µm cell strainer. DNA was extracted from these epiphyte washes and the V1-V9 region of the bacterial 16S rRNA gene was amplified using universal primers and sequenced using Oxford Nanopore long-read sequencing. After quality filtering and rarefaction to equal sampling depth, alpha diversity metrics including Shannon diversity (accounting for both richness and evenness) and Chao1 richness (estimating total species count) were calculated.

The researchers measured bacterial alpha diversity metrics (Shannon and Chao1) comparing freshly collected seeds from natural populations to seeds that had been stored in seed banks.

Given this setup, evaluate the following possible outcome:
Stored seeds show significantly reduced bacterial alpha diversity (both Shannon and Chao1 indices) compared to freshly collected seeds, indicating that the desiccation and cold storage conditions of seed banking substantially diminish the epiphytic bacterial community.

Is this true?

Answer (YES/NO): YES